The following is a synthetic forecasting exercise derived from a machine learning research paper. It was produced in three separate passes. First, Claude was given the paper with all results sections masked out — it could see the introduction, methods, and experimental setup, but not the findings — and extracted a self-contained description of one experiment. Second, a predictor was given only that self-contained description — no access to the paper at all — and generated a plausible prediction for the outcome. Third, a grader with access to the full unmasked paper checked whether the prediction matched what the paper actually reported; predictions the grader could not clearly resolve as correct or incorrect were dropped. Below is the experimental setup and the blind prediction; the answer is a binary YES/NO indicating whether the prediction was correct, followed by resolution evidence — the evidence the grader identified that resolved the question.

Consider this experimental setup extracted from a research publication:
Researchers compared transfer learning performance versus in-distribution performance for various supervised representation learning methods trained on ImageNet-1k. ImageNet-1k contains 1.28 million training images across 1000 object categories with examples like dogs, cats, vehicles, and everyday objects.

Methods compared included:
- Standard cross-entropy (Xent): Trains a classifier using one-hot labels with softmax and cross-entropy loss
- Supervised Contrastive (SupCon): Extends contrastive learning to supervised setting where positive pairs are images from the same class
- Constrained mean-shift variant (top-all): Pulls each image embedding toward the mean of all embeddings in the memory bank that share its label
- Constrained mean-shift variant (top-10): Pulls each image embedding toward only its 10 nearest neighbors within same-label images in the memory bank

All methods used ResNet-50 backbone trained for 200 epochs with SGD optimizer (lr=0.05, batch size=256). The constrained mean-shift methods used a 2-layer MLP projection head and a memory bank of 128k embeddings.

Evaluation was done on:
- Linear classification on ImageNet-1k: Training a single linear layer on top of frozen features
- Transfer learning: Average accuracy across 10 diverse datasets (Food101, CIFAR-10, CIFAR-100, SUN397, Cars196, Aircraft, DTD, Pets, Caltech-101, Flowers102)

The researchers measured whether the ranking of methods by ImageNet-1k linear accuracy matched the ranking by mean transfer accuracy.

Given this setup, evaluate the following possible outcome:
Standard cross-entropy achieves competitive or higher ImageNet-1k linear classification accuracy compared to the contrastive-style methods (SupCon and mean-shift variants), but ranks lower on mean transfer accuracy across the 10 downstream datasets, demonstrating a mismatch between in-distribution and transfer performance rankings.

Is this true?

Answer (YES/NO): YES